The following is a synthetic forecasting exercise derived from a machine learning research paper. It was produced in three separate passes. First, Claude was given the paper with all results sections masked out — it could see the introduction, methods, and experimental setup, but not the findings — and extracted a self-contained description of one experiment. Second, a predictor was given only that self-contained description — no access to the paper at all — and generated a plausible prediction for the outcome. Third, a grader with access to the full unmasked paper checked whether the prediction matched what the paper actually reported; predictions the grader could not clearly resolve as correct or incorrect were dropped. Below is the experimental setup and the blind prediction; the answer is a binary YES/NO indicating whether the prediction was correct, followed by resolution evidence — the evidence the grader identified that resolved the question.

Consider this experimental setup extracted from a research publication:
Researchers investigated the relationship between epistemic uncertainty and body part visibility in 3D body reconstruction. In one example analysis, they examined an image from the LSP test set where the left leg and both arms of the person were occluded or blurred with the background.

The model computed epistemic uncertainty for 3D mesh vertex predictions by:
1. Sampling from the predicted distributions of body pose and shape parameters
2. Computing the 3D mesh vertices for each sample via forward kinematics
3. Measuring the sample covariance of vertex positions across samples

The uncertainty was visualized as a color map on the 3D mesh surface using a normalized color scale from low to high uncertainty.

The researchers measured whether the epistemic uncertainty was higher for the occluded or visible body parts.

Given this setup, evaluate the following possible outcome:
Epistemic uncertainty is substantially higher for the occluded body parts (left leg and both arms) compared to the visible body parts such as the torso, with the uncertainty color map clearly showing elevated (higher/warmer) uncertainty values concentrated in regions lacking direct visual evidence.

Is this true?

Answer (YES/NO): YES